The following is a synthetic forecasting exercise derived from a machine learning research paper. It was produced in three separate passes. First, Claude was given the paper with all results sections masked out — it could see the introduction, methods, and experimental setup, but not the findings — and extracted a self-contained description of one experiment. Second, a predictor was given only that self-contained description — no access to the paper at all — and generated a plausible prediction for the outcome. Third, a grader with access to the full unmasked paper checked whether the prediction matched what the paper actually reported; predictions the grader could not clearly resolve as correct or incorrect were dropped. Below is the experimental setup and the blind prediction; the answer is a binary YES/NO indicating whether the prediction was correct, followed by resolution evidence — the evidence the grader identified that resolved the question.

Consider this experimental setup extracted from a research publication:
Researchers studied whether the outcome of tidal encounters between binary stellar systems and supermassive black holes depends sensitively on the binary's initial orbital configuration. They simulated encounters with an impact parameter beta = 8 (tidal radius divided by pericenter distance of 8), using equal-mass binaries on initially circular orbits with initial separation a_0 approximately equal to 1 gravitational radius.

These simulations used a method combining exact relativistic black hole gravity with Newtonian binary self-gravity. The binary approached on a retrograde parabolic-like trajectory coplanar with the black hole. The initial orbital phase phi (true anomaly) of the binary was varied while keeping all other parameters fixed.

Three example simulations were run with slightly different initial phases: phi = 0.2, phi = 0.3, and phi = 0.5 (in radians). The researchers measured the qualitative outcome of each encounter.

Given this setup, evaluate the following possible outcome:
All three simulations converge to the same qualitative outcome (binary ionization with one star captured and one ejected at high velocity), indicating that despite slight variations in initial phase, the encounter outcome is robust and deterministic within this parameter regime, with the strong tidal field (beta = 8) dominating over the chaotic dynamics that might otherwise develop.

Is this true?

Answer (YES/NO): NO